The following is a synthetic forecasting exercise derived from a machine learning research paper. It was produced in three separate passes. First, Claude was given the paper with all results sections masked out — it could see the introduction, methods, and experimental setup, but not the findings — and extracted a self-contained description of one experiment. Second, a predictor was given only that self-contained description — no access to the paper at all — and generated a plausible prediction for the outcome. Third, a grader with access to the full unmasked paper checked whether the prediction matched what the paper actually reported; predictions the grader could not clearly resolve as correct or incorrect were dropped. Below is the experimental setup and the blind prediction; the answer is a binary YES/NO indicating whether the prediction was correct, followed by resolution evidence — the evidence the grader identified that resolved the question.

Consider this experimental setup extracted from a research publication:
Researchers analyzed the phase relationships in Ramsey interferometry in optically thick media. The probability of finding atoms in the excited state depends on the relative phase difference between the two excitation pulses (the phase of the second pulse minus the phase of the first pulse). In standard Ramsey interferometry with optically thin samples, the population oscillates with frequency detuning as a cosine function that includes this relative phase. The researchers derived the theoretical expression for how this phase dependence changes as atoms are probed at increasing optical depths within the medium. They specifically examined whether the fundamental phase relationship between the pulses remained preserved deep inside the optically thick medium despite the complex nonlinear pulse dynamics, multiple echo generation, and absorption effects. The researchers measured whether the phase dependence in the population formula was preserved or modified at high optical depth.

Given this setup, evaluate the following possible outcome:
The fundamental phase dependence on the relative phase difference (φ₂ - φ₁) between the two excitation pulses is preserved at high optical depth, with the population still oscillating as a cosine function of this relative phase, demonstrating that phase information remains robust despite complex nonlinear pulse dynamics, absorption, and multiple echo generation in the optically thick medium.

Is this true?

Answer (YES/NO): YES